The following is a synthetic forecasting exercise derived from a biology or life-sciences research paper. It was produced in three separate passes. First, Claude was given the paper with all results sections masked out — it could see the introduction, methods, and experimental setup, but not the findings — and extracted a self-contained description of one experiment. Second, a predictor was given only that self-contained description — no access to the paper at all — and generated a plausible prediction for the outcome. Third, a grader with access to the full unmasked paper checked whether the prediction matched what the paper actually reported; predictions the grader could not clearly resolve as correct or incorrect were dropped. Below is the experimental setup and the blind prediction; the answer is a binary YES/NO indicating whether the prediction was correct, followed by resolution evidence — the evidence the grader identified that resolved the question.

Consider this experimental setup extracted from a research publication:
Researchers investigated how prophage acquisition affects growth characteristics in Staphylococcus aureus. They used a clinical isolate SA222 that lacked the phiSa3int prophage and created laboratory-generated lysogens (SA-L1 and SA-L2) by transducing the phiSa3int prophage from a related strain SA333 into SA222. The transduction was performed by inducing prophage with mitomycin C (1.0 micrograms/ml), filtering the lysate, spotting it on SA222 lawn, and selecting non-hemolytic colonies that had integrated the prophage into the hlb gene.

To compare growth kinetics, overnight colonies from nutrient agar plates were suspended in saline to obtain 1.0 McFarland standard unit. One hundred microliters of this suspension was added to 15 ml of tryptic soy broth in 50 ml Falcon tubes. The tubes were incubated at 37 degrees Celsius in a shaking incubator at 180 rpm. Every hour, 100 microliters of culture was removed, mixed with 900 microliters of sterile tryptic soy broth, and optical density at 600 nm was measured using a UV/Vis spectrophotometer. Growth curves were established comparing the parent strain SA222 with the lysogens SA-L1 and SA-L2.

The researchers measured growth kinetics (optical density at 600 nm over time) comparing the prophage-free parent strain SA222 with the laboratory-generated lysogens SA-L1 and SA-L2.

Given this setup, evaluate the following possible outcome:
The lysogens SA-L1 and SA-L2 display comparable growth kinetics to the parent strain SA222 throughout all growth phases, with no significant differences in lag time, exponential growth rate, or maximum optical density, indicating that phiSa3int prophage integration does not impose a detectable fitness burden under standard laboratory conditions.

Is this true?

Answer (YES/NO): YES